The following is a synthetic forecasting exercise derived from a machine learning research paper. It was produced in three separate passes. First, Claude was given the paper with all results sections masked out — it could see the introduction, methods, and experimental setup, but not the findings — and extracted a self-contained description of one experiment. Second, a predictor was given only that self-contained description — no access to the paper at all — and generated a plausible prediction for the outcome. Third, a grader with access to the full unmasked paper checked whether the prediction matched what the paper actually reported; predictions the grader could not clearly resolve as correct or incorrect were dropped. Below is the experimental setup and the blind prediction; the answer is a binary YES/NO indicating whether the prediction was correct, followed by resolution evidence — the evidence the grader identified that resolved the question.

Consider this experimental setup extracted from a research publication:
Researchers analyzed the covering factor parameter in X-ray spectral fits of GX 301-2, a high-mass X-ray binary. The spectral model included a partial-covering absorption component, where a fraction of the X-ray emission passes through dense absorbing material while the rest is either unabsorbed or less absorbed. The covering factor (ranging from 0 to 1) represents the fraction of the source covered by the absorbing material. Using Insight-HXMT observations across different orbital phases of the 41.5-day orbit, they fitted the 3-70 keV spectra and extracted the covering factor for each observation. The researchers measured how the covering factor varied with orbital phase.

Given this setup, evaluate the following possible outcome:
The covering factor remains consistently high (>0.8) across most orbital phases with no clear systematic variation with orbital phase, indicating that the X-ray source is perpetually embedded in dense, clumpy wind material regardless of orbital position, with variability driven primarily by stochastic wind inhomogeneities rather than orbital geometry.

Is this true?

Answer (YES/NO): YES